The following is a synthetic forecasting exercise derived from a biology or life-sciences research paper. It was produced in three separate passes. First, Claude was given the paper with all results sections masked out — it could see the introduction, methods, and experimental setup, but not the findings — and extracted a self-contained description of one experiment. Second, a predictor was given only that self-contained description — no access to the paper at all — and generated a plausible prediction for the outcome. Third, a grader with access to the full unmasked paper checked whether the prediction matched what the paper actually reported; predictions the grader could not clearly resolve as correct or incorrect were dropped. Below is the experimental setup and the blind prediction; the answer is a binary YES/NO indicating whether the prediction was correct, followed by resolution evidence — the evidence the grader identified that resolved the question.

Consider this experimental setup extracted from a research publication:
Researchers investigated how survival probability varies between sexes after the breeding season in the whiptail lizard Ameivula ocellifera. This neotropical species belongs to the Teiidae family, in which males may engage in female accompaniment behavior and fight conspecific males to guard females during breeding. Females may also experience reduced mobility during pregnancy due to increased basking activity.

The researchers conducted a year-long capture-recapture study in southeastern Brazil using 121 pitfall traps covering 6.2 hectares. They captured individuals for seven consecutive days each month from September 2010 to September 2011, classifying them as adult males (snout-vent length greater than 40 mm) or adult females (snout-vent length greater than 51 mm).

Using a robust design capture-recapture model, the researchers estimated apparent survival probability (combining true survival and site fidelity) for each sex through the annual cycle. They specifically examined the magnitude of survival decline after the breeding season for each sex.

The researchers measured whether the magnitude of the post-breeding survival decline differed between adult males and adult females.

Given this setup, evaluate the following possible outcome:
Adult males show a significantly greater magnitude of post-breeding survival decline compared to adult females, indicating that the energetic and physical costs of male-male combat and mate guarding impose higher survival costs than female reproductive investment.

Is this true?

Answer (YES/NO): NO